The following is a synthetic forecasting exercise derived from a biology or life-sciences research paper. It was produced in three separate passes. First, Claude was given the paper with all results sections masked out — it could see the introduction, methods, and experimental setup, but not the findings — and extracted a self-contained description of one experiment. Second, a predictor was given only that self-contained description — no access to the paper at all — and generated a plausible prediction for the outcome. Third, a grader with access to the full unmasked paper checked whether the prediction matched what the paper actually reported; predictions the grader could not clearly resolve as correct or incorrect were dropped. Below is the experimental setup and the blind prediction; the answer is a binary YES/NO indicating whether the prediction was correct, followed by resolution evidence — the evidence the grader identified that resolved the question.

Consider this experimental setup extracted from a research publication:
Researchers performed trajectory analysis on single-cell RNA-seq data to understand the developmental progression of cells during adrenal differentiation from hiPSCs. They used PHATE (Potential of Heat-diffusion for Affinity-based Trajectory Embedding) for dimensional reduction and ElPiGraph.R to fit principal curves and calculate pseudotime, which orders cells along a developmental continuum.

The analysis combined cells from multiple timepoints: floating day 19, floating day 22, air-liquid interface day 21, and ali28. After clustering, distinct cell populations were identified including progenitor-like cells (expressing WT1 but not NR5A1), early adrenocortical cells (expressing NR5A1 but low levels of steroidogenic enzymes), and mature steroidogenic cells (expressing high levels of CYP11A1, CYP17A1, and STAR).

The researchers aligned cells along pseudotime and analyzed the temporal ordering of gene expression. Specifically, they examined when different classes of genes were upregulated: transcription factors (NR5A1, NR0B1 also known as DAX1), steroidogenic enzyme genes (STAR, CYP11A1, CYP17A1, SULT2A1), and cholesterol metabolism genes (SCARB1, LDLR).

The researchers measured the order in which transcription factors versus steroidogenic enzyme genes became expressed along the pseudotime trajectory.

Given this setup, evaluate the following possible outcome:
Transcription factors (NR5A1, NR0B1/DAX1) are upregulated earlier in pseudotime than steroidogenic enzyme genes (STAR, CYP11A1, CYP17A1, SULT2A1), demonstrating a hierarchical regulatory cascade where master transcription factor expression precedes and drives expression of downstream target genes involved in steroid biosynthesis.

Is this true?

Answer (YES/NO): YES